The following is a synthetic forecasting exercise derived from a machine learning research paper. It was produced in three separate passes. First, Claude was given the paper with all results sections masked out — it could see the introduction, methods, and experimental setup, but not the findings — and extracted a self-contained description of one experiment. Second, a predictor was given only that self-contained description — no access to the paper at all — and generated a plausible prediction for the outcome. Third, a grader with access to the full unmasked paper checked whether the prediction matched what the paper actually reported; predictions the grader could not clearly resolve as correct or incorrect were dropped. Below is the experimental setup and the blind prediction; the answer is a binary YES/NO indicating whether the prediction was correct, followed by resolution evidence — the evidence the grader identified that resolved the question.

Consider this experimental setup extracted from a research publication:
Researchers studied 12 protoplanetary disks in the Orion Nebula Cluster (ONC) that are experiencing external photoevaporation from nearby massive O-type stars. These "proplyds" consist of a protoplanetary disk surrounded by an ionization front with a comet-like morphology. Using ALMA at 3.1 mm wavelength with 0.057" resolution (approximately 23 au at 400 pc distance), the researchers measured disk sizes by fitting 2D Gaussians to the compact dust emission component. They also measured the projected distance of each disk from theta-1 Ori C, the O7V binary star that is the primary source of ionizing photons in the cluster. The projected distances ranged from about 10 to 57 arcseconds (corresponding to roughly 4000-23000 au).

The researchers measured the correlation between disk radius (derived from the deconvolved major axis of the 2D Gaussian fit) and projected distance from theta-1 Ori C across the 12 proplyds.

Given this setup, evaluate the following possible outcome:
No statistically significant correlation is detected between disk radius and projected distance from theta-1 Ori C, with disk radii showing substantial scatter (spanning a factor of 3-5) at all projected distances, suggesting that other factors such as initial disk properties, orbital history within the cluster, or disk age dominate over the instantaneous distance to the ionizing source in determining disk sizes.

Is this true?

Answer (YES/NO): NO